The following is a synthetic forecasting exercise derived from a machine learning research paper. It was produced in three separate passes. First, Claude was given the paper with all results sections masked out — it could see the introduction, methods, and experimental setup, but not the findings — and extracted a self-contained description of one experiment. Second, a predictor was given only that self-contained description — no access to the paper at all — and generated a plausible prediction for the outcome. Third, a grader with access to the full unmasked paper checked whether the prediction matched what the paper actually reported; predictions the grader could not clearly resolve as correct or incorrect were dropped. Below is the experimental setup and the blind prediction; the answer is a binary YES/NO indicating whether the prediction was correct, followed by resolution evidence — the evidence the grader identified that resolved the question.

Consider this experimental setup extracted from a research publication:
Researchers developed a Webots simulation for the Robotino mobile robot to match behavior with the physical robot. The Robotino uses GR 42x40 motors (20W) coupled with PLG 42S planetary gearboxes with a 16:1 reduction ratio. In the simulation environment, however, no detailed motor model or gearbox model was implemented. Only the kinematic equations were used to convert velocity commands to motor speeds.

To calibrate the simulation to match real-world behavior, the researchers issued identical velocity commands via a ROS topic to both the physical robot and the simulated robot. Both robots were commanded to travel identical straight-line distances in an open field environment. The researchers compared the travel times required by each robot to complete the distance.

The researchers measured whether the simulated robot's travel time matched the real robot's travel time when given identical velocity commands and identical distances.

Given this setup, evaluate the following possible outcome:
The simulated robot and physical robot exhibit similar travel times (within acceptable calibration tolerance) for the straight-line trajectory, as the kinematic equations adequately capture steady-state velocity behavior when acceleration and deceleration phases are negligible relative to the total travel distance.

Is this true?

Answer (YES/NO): NO